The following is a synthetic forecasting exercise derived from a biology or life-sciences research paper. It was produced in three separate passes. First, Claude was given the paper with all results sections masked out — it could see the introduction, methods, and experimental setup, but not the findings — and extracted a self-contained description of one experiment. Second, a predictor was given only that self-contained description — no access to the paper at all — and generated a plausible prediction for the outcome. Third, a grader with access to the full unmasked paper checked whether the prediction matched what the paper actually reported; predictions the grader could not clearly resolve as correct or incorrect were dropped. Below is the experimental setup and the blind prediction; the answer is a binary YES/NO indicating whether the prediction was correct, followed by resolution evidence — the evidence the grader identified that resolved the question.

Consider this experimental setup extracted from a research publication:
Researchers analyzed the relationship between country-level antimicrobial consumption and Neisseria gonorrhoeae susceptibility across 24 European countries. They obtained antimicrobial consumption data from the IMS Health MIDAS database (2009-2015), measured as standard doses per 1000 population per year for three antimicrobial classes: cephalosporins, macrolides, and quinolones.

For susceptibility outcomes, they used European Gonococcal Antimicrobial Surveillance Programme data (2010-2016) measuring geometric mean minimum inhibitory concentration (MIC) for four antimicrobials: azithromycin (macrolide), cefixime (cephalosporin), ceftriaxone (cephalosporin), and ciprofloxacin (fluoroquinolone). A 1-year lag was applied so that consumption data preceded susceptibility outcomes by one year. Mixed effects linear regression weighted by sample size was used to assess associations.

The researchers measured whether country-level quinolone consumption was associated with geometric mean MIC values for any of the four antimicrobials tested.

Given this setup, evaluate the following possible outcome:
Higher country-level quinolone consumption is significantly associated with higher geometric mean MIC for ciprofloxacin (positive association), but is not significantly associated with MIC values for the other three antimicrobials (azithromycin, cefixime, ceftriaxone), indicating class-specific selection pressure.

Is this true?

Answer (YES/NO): NO